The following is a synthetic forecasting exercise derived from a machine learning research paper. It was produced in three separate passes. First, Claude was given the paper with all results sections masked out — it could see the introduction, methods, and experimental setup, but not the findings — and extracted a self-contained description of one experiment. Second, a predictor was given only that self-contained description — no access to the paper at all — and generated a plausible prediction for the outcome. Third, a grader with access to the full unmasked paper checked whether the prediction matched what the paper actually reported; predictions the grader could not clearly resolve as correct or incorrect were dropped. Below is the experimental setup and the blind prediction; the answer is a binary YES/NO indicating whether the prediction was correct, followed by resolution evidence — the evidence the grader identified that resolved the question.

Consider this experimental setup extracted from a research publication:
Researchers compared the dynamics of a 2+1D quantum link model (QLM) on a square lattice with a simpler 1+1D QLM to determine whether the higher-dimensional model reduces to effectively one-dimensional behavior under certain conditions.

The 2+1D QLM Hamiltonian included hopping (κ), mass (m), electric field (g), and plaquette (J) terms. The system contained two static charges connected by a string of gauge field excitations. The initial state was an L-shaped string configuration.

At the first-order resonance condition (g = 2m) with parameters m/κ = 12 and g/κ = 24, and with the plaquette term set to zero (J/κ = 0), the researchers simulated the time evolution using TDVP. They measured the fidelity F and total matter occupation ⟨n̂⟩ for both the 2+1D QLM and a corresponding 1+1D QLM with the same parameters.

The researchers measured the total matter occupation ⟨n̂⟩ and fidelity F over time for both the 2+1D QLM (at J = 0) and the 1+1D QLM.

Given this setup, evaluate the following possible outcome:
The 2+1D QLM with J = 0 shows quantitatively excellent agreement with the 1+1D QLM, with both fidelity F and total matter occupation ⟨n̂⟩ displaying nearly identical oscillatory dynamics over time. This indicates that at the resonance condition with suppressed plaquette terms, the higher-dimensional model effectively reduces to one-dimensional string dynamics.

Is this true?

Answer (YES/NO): YES